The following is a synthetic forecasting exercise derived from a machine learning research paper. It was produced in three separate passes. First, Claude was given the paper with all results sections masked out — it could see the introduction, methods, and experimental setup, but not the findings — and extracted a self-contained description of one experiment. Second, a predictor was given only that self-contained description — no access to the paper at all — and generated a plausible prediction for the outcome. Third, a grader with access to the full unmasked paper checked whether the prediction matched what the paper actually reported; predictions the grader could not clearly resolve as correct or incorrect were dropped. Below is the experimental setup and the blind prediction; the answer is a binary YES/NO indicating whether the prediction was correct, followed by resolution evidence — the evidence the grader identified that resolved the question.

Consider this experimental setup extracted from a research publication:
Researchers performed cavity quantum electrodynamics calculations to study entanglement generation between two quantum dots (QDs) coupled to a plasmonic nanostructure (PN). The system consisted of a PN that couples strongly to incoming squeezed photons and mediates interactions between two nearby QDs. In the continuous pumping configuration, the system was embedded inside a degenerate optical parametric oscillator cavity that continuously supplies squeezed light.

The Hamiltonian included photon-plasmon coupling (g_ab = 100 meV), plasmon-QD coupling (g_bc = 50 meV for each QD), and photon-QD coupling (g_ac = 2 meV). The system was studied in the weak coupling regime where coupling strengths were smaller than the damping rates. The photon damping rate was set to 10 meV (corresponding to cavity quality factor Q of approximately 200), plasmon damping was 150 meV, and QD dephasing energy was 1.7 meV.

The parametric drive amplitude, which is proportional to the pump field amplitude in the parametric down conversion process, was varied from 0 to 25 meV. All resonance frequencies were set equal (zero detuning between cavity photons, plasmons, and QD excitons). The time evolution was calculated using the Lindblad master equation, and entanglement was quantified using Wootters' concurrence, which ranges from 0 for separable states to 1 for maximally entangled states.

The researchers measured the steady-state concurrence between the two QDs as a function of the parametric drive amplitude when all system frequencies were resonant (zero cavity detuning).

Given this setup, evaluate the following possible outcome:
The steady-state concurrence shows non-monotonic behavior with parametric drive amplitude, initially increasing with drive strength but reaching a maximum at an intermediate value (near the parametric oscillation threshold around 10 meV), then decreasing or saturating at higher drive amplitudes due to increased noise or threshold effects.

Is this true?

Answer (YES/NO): NO